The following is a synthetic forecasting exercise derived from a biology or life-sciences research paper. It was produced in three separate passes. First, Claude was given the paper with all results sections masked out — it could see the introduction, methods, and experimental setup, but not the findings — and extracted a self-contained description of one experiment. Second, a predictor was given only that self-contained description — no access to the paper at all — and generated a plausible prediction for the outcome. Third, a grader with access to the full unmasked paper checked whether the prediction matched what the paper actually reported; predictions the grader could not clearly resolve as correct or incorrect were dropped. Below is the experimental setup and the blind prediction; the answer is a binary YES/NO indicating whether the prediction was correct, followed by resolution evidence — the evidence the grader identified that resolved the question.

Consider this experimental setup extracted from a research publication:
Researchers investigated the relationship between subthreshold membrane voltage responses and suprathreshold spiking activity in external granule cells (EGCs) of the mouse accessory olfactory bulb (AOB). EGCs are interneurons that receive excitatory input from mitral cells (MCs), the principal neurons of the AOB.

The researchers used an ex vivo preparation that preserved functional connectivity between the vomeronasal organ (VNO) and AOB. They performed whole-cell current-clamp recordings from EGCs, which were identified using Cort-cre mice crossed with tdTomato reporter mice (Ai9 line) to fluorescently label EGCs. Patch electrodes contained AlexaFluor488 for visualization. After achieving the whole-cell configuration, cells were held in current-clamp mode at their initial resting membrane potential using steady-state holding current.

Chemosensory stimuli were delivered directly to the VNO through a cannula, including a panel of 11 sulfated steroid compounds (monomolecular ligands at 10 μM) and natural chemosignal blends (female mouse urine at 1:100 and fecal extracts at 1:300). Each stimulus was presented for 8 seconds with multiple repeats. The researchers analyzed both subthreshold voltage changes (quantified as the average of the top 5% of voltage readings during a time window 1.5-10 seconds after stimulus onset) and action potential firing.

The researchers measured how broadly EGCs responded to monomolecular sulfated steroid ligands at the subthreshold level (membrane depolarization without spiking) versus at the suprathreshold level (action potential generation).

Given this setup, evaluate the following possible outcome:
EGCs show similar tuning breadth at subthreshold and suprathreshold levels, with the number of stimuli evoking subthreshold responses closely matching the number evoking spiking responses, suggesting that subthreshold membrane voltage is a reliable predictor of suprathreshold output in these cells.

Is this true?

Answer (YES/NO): NO